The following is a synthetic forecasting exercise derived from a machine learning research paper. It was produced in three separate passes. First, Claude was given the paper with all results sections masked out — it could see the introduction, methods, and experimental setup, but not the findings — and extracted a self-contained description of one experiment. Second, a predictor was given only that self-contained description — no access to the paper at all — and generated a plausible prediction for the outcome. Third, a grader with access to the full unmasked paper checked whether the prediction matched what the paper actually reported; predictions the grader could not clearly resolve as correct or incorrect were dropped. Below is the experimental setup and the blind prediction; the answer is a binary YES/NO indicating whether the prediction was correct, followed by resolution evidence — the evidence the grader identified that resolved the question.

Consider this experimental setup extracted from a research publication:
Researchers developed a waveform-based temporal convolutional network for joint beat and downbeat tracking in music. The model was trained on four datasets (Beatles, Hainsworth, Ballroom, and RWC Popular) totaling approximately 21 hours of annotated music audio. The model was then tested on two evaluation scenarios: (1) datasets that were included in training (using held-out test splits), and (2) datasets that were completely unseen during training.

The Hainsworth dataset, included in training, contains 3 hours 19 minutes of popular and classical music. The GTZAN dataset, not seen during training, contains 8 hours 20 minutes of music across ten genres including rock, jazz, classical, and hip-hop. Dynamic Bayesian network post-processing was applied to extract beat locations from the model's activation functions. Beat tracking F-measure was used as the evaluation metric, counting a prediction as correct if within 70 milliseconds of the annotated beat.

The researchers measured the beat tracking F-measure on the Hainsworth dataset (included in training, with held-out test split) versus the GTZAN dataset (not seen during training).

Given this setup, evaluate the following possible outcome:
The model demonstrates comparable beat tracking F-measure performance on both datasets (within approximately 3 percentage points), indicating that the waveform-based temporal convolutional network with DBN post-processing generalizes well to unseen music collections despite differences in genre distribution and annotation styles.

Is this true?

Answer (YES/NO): NO